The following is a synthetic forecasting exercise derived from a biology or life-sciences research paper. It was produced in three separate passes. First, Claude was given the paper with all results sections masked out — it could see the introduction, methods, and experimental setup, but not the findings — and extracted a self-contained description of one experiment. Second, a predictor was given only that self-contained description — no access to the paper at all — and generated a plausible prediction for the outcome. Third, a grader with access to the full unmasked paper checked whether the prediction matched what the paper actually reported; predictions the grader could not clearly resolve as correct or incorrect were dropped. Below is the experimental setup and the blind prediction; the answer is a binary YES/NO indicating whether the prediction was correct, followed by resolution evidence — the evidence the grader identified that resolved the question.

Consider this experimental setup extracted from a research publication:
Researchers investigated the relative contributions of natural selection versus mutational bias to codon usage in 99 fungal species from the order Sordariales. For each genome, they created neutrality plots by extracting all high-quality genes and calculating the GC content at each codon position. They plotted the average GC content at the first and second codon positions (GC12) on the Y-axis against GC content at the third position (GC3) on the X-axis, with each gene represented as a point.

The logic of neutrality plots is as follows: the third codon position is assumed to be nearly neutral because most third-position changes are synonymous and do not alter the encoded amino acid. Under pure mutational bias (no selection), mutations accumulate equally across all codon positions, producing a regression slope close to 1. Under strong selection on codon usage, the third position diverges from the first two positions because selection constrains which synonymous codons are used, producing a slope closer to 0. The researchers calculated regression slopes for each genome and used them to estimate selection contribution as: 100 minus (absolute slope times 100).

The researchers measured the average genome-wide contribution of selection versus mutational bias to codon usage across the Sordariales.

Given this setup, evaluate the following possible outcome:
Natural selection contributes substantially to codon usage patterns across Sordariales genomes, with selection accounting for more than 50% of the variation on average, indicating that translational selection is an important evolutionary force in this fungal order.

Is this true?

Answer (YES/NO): YES